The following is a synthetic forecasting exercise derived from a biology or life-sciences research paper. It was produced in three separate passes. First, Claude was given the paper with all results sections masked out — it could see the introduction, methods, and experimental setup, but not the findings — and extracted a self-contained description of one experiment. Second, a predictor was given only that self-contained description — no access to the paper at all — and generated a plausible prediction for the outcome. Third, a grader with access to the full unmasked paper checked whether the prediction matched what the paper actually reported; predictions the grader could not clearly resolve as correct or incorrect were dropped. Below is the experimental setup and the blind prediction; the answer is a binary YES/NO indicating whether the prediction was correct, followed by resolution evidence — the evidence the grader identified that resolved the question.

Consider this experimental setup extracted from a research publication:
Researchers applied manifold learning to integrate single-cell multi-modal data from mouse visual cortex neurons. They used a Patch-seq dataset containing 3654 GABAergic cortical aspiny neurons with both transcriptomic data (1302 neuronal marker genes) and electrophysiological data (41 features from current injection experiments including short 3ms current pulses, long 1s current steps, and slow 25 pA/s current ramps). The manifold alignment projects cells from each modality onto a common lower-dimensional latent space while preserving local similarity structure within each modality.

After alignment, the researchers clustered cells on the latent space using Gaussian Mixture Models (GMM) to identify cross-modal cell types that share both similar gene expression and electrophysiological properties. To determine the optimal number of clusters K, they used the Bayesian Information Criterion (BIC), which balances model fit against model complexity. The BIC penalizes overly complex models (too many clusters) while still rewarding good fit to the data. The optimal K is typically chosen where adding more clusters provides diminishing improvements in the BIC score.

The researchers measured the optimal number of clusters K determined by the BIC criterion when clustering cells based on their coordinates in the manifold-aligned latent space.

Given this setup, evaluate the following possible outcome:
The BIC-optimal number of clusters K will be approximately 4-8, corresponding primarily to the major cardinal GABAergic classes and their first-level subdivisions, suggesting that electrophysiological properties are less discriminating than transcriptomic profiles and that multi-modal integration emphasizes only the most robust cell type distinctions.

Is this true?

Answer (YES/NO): YES